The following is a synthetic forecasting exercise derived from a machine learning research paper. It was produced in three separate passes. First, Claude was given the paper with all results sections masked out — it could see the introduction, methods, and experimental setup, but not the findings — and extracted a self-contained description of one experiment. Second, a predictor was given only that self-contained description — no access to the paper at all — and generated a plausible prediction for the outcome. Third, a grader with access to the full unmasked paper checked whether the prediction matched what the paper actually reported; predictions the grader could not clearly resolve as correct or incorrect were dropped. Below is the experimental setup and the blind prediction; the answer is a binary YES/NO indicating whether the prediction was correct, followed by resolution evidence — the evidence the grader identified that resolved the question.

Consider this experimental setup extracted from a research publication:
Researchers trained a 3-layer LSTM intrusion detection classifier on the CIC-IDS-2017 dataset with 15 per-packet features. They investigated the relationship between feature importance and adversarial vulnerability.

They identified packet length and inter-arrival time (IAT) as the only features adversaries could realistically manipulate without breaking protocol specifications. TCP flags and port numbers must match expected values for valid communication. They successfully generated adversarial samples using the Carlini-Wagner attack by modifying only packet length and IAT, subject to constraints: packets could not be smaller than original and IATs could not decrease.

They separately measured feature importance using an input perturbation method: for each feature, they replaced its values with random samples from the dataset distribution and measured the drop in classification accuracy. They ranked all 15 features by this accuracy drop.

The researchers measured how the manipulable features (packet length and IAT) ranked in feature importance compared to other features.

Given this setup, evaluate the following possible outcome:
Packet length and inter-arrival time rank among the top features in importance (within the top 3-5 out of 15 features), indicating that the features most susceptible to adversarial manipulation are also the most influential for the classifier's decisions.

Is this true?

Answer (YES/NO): NO